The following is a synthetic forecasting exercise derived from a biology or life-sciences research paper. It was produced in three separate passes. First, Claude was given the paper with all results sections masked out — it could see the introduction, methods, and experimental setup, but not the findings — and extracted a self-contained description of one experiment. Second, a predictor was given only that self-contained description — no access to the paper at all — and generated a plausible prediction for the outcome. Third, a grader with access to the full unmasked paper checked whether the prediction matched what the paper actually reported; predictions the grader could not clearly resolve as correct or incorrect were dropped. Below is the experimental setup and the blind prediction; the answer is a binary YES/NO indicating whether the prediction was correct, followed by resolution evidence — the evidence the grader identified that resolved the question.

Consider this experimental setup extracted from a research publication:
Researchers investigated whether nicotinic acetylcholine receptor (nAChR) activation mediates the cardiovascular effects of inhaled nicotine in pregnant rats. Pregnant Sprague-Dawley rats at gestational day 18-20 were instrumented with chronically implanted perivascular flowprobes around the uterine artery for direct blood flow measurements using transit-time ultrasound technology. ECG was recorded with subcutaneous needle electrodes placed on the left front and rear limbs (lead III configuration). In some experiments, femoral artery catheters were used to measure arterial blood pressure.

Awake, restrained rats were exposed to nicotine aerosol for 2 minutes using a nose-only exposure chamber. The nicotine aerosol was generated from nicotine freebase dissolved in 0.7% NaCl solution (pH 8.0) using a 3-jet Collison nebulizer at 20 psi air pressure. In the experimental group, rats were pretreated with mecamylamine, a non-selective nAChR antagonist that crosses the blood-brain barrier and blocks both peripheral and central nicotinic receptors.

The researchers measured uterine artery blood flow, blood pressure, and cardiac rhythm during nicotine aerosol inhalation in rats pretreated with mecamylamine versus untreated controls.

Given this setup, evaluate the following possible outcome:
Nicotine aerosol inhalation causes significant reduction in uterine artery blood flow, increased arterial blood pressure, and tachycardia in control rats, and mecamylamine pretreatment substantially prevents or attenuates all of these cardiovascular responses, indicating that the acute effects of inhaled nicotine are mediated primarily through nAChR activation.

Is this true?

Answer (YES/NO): NO